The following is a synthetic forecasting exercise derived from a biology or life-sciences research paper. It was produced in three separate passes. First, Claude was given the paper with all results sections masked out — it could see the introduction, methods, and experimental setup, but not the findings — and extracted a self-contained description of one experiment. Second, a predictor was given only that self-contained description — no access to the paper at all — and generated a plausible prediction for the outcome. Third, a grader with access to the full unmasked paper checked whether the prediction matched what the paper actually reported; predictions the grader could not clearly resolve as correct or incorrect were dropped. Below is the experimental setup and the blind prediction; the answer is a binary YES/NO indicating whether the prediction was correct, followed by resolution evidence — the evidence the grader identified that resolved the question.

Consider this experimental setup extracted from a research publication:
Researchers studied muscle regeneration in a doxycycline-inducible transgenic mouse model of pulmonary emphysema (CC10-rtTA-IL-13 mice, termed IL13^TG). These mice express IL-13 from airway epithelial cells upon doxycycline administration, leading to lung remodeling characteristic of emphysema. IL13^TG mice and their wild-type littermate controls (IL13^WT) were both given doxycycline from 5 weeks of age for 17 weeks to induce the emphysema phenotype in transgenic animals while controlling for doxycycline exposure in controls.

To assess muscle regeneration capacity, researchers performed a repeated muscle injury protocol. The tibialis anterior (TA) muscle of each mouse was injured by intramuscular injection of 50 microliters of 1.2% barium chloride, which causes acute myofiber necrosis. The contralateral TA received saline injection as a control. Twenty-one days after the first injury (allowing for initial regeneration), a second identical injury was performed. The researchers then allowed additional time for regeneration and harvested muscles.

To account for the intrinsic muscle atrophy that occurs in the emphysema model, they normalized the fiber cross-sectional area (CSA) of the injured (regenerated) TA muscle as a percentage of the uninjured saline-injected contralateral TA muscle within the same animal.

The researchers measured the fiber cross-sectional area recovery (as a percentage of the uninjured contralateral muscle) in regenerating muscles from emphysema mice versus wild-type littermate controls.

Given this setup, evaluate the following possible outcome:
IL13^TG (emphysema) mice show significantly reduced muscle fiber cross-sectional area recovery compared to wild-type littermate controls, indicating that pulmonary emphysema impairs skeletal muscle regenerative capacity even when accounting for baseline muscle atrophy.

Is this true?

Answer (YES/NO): YES